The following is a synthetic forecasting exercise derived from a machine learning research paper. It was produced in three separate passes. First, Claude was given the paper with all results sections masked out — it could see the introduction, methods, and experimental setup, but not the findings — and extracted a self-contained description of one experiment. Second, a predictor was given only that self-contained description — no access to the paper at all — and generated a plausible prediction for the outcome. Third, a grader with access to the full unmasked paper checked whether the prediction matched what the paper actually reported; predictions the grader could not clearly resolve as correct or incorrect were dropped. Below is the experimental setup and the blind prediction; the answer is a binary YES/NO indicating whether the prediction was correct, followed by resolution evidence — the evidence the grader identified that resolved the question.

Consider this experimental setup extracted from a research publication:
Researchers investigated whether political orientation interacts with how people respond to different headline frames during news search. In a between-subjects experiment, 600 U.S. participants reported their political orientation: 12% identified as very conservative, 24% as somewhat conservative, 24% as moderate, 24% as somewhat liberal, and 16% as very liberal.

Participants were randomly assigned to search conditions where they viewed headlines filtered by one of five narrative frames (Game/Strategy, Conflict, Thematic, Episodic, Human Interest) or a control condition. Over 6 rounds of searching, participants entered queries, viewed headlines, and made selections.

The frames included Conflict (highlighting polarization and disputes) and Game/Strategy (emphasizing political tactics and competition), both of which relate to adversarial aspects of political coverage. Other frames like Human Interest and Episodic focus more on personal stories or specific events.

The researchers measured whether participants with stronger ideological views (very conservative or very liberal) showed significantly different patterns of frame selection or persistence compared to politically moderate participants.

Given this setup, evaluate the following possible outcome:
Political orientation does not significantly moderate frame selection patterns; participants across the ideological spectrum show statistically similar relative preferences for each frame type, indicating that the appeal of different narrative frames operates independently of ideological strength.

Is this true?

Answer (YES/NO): NO